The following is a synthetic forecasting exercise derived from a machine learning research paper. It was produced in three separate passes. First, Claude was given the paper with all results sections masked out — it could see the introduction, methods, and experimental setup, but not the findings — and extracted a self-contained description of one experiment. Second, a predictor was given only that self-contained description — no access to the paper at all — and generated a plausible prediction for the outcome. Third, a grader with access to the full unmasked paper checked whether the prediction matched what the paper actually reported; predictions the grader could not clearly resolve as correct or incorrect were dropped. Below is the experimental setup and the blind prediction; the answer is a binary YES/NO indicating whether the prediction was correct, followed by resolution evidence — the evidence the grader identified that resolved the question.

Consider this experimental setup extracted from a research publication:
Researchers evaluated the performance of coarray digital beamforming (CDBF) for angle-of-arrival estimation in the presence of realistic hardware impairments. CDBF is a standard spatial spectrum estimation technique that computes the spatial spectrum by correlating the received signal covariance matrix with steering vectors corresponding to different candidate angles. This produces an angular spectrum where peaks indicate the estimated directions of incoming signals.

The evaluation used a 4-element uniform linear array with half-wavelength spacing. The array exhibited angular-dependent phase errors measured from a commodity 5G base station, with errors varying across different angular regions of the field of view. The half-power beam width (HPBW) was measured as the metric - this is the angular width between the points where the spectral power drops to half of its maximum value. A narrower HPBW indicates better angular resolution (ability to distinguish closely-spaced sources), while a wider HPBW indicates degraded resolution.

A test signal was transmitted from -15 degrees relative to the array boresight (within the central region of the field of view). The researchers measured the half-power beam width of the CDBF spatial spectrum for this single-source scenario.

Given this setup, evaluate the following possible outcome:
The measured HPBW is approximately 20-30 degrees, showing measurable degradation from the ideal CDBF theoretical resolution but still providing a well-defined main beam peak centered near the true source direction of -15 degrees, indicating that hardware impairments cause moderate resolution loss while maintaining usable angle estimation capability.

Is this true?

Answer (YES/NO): NO